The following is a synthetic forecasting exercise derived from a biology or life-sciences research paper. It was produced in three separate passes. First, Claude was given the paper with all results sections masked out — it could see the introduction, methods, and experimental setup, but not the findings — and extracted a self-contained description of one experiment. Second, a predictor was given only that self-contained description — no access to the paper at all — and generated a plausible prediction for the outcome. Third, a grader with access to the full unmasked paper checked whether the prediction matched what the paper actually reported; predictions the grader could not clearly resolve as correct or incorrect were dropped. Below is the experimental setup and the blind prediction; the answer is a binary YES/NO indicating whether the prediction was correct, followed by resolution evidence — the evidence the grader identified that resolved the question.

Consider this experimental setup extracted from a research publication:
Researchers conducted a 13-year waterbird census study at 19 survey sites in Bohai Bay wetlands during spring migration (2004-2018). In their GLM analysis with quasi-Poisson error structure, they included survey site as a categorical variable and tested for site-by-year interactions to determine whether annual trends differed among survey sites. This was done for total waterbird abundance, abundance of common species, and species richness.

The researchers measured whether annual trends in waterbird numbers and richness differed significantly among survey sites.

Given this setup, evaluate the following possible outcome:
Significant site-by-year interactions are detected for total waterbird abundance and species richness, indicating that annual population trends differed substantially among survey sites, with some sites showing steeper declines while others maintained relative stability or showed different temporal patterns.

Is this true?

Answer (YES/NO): NO